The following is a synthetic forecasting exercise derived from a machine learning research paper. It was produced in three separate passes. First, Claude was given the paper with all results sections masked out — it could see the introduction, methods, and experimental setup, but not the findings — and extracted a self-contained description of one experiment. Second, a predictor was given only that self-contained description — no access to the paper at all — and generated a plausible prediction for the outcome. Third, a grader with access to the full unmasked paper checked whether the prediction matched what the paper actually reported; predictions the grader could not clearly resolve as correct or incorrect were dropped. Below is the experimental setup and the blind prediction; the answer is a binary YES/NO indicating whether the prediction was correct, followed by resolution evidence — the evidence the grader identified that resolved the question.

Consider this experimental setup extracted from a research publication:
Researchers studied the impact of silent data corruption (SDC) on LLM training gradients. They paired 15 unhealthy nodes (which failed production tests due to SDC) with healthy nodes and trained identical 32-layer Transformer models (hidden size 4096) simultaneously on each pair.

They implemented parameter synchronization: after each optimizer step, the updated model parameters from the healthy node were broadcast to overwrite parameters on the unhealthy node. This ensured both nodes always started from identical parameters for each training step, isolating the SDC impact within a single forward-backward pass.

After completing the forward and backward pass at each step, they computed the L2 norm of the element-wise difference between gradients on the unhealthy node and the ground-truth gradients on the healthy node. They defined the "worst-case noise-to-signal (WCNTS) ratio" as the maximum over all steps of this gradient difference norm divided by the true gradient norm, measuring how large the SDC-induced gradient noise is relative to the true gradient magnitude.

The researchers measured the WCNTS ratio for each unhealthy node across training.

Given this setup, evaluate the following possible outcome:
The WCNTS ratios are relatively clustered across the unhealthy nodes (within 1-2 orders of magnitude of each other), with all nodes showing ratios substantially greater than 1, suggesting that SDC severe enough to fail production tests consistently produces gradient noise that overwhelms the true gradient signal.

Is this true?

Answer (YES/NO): NO